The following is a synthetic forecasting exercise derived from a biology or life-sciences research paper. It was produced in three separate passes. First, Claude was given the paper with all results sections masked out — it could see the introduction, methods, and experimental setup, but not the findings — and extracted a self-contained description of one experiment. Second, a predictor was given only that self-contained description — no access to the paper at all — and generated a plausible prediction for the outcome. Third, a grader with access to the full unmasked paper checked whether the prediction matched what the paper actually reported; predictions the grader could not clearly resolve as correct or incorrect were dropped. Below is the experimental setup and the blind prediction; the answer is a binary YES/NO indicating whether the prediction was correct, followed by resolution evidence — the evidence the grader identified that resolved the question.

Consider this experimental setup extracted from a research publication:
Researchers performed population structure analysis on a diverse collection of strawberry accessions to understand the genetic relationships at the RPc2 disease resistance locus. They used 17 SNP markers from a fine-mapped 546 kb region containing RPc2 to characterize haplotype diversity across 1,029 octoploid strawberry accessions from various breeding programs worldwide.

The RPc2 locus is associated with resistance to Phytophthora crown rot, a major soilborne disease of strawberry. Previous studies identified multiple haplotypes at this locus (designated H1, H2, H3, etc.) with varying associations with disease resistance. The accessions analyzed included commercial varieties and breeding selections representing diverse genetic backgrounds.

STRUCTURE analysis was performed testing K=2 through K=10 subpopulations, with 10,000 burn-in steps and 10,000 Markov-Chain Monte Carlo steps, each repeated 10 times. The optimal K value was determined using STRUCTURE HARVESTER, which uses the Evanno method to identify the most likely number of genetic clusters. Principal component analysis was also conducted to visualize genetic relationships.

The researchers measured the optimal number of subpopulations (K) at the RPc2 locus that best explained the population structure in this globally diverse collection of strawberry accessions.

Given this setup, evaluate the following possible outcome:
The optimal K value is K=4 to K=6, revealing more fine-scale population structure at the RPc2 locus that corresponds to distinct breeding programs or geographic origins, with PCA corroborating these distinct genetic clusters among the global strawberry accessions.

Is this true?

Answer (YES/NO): NO